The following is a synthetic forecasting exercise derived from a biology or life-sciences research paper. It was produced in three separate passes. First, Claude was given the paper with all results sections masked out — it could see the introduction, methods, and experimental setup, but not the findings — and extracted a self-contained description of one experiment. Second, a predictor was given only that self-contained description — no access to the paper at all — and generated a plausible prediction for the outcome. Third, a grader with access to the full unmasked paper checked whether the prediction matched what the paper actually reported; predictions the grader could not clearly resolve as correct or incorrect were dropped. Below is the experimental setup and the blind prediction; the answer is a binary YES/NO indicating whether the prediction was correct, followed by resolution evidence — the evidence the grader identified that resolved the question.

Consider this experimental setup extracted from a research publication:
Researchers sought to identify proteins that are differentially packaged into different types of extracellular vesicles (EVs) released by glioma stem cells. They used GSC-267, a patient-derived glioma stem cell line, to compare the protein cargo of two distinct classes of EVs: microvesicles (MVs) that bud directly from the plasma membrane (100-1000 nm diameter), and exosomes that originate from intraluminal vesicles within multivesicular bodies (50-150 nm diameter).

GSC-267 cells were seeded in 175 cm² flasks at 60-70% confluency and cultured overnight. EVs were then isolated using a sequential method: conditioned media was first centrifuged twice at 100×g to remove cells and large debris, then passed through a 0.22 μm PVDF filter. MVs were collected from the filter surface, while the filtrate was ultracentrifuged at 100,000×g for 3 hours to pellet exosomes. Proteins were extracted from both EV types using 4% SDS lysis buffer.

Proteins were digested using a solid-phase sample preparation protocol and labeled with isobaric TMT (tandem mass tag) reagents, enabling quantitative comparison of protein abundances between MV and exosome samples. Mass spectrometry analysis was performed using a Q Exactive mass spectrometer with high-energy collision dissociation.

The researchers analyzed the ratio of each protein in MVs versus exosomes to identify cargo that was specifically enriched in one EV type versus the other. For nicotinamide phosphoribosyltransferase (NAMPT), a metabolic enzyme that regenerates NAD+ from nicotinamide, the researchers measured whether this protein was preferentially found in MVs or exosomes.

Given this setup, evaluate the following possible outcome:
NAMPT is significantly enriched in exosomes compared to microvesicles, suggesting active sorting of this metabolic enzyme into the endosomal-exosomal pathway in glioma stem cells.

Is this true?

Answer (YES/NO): NO